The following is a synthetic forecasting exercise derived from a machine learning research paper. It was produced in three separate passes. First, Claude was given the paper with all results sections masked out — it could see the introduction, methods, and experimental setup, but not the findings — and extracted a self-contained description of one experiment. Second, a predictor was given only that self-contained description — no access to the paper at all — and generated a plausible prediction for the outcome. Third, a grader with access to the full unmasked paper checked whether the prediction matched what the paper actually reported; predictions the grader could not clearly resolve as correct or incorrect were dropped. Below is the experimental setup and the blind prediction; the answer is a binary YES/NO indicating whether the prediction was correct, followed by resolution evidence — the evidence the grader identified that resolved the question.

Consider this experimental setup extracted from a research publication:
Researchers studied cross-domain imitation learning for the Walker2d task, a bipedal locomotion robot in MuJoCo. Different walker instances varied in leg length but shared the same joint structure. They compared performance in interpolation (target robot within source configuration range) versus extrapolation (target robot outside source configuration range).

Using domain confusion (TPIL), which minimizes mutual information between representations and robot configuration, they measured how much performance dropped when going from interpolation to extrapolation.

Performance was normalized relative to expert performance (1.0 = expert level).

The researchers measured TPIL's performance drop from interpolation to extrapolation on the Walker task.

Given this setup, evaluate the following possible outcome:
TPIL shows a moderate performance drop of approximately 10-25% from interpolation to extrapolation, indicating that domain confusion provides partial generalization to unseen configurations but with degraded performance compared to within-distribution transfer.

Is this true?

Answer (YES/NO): YES